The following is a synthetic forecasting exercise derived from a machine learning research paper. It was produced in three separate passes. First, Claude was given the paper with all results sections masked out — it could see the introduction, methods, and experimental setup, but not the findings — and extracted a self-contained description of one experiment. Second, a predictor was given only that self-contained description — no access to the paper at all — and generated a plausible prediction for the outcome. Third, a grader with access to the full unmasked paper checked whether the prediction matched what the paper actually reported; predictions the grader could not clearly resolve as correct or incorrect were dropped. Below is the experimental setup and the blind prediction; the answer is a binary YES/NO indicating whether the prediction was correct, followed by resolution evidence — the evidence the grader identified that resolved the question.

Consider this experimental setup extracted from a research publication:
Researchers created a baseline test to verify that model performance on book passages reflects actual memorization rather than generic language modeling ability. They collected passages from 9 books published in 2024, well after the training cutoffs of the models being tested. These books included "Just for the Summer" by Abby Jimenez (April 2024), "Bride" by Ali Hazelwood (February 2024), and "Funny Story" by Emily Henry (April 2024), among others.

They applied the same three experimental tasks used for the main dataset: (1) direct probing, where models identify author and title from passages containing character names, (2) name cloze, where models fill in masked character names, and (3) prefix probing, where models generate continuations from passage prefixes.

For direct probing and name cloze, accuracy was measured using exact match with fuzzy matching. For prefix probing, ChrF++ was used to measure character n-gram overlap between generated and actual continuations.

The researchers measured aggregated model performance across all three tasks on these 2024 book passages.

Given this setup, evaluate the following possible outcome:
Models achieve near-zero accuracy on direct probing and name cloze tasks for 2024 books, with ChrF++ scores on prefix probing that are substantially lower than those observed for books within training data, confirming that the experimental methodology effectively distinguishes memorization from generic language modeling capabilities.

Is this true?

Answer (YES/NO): NO